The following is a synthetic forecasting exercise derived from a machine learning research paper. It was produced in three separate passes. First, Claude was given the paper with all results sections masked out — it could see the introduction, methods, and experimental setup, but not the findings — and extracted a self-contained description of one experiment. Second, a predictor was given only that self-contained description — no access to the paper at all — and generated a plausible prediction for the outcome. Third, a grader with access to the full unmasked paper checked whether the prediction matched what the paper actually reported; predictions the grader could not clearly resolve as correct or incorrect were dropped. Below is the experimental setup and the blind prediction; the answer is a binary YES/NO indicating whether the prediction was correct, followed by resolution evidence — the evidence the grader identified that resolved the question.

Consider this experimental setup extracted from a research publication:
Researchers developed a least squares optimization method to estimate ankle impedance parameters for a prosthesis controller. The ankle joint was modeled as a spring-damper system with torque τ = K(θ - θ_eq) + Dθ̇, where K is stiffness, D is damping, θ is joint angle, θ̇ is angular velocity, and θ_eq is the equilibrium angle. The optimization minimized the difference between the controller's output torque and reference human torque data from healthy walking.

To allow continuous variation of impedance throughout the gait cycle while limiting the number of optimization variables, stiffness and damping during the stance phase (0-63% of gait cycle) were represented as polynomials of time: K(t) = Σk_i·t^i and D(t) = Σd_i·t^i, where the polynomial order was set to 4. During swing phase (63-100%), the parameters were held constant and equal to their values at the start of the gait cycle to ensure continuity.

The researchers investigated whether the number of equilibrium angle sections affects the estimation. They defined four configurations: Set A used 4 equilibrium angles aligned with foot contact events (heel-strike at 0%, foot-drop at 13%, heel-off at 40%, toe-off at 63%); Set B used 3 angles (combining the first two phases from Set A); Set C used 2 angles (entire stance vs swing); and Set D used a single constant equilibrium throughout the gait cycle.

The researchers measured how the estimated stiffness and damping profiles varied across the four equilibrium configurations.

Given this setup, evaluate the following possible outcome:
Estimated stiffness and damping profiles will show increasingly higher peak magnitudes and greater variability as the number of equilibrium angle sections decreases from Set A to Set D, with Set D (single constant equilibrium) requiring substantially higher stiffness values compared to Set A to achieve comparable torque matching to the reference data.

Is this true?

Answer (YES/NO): NO